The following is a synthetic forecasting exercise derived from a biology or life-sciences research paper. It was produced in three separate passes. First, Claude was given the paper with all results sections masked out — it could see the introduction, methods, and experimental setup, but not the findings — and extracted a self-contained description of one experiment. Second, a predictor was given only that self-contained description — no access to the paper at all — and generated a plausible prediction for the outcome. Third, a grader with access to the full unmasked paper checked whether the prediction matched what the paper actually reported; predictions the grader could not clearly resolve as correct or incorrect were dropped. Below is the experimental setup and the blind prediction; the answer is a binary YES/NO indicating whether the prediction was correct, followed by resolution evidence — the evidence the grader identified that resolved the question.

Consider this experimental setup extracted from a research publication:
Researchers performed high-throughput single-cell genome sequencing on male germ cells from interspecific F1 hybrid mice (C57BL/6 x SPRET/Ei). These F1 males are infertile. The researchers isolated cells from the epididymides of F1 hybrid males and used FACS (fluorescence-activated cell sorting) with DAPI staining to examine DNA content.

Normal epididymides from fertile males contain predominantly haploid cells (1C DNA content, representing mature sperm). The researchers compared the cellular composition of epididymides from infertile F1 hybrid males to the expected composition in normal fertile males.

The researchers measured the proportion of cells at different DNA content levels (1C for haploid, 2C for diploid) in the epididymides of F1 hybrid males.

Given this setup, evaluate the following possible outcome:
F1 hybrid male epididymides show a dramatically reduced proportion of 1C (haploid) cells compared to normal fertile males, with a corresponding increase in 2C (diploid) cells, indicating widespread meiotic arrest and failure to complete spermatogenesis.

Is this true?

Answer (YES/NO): YES